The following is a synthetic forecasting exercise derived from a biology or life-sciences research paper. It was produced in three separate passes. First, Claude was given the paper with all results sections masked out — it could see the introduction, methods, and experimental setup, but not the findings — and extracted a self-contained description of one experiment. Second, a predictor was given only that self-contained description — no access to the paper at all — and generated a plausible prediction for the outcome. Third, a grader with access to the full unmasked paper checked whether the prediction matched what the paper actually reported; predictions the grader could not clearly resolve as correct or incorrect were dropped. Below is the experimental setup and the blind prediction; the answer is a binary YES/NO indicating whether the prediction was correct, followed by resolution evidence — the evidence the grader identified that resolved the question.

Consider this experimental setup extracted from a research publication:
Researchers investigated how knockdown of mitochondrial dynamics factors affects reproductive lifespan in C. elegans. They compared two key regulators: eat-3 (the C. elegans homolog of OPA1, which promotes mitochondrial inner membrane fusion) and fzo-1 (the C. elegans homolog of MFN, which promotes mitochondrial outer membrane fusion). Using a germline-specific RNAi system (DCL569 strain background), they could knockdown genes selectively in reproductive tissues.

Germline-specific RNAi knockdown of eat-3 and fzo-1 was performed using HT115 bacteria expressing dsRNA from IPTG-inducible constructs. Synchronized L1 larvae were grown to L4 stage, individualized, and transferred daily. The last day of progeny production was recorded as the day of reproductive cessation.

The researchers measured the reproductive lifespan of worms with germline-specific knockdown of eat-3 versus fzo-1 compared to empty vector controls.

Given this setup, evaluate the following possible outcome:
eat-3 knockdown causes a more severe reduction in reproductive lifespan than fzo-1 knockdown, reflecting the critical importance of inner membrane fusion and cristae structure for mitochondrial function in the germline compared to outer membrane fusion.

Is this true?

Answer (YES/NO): NO